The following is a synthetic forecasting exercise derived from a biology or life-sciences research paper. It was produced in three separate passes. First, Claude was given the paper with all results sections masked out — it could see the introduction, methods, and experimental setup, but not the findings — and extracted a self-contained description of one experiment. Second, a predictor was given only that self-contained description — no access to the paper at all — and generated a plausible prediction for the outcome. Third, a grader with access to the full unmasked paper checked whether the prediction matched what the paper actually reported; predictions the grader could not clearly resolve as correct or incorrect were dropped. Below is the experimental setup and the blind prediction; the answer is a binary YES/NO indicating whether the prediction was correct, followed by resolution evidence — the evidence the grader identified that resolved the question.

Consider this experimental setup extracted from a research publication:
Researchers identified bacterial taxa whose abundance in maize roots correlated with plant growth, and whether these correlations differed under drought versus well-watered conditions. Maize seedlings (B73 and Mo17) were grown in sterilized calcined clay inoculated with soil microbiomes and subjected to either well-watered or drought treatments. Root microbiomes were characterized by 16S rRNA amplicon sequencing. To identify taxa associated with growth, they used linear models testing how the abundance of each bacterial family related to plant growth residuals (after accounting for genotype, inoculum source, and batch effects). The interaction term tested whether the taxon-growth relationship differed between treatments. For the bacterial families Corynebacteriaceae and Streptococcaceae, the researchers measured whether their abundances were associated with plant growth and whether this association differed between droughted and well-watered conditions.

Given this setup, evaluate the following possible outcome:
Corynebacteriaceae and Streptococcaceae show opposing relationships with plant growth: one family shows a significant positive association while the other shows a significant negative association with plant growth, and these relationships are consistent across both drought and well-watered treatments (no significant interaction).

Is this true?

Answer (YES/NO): NO